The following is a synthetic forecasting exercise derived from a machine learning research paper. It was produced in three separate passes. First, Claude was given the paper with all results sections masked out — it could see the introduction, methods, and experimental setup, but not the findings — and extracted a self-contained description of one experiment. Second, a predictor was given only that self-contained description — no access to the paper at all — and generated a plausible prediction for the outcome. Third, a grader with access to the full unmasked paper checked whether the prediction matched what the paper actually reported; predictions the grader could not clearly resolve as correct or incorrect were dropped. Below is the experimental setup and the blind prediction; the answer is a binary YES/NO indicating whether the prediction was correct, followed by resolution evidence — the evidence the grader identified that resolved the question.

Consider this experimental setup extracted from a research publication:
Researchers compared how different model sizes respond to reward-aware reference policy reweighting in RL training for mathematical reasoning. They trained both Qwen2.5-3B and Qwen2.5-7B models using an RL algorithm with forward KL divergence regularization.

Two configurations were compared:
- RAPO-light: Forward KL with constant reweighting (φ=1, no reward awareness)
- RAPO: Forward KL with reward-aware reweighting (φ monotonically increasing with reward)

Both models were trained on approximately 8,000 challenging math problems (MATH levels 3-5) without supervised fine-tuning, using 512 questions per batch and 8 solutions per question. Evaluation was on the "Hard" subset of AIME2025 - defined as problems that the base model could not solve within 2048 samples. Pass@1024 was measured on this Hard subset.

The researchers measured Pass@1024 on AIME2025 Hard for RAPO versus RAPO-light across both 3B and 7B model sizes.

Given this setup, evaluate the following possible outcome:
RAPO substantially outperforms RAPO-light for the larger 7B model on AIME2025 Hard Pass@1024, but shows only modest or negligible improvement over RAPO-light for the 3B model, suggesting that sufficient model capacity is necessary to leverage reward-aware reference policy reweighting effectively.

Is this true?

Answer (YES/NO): NO